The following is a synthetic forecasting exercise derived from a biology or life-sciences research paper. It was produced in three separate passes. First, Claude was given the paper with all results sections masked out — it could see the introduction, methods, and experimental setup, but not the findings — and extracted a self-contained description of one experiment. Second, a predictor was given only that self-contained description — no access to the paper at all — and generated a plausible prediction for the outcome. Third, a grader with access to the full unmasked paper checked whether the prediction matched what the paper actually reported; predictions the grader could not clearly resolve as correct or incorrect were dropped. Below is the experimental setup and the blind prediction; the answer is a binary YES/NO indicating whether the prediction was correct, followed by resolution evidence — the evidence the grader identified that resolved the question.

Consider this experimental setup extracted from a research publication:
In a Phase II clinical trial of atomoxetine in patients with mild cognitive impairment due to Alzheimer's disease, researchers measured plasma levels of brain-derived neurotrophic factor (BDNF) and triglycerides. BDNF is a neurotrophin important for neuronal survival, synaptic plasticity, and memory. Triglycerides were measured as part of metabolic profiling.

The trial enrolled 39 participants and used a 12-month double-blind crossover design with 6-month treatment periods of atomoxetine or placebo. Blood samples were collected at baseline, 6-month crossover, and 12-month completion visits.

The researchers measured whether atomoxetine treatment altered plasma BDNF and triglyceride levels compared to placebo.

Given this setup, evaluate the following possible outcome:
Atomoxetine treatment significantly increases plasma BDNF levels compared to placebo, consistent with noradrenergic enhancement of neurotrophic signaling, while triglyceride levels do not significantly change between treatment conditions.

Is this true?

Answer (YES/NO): NO